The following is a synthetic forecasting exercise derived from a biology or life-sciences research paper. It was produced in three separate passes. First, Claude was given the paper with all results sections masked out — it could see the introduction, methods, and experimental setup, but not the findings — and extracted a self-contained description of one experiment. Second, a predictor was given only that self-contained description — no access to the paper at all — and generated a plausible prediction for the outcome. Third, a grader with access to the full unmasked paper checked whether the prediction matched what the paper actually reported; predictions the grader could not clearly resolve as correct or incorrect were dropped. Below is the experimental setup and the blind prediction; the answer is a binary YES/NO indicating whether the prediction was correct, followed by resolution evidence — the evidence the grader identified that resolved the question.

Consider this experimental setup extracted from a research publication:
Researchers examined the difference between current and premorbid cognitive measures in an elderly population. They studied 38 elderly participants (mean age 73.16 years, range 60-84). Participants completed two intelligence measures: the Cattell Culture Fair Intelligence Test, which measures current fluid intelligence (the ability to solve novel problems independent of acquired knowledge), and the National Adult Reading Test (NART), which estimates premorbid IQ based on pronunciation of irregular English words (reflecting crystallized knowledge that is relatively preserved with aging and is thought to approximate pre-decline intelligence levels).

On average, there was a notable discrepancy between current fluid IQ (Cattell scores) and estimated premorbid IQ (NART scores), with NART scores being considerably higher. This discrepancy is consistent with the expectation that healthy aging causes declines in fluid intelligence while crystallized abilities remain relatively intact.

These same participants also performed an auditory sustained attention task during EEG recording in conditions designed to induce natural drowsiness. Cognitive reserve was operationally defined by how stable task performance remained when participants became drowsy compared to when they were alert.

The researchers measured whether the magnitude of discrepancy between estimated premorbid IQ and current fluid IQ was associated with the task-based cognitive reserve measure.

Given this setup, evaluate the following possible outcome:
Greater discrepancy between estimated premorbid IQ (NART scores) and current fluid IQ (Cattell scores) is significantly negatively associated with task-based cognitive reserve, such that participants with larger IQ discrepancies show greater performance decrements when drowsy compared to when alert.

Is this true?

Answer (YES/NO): NO